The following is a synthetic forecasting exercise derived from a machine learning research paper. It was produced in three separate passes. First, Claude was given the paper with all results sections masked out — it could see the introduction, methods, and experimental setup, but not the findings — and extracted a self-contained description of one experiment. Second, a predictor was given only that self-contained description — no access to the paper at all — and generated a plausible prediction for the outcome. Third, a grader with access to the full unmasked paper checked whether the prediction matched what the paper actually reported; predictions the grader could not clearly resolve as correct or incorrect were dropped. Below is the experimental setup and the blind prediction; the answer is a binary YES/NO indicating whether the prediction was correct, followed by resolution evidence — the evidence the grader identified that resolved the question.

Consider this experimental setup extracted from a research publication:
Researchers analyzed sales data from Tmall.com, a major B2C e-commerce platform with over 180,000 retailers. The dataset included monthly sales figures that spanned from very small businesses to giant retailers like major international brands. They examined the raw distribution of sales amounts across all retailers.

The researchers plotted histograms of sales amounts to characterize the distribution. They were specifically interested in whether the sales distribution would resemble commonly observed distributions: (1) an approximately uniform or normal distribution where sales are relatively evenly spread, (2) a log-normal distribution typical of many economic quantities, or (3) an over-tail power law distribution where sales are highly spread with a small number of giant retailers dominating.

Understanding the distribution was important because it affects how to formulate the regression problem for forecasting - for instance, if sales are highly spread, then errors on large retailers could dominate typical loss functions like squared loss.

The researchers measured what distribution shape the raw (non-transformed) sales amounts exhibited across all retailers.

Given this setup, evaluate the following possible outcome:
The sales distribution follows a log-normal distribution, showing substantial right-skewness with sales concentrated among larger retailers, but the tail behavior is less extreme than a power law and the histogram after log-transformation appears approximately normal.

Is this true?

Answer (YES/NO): NO